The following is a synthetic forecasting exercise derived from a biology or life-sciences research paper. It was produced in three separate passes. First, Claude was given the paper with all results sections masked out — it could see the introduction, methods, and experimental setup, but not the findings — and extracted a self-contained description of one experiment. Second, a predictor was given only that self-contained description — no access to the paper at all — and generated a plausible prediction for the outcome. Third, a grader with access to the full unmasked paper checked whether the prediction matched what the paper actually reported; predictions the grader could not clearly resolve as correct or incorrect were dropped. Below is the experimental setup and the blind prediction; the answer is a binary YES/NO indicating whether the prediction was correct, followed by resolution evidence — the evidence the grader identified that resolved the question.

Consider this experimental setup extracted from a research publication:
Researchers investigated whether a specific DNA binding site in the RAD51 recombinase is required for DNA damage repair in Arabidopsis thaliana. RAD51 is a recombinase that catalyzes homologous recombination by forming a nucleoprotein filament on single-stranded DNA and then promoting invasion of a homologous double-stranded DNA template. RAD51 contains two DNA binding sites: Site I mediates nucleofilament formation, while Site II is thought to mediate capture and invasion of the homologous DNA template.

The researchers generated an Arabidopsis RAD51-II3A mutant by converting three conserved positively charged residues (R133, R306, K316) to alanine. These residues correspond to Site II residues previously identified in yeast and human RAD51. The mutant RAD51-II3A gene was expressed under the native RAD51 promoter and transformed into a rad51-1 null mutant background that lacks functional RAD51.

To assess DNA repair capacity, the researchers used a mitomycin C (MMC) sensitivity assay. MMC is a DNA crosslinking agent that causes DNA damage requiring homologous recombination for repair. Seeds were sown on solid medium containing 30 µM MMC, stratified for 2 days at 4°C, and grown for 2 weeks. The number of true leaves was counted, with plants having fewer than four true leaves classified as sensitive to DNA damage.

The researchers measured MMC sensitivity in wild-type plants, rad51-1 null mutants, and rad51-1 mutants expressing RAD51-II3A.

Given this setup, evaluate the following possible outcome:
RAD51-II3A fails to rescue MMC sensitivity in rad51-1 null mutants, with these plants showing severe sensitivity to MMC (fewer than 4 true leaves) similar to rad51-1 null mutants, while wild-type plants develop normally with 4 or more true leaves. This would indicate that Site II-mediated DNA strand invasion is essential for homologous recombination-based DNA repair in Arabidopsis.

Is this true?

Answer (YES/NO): YES